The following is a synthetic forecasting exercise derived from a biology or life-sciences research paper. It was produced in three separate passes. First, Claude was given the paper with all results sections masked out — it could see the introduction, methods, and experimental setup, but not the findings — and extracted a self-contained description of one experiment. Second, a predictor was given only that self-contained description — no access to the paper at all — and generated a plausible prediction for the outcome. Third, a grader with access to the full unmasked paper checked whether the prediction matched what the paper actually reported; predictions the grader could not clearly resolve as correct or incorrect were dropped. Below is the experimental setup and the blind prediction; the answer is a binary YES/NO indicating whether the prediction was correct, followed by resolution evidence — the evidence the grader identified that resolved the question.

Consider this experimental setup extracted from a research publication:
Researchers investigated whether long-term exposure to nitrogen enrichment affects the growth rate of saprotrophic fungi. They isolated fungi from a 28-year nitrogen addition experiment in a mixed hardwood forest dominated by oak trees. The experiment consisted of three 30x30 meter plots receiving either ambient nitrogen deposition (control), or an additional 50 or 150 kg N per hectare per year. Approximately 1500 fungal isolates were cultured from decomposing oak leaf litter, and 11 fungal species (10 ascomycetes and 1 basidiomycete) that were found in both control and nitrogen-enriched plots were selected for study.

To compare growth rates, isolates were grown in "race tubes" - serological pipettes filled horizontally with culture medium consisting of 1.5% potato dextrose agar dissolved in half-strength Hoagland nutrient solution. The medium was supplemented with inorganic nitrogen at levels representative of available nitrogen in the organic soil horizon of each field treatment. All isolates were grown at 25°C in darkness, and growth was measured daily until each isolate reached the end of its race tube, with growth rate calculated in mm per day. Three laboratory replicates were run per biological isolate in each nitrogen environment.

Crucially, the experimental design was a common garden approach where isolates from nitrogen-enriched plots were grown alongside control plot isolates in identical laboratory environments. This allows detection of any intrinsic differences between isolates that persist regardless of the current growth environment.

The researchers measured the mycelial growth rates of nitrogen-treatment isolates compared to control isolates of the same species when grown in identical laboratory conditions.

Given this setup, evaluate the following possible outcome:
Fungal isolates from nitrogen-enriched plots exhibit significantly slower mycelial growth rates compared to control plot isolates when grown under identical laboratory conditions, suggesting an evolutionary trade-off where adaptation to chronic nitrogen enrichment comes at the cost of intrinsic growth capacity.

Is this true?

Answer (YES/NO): NO